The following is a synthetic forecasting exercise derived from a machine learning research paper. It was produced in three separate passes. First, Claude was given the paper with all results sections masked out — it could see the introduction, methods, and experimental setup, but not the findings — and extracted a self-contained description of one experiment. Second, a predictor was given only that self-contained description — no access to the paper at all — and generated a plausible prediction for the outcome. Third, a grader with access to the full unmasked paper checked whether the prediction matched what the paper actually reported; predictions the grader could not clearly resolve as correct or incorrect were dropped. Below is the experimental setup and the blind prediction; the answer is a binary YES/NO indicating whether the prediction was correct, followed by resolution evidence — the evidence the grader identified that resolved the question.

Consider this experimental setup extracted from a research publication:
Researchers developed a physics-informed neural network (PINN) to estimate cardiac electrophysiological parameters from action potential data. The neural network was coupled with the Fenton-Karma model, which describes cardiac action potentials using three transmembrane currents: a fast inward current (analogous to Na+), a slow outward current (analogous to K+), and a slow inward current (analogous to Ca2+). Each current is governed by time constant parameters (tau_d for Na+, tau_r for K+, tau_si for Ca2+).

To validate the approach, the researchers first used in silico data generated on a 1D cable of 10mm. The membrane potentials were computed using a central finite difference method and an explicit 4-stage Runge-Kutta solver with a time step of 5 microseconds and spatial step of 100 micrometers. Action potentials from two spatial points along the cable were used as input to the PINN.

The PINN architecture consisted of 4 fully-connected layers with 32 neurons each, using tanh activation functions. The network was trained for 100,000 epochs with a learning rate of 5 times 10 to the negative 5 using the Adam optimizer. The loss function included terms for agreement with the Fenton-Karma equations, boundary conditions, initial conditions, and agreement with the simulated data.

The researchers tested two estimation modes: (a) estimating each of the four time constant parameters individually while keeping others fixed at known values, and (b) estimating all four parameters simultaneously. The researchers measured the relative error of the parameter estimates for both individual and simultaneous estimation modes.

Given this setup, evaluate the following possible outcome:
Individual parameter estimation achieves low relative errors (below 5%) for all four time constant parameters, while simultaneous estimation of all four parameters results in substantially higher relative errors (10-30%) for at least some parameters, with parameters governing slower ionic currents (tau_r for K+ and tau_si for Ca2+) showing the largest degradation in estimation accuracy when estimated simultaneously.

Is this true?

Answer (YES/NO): NO